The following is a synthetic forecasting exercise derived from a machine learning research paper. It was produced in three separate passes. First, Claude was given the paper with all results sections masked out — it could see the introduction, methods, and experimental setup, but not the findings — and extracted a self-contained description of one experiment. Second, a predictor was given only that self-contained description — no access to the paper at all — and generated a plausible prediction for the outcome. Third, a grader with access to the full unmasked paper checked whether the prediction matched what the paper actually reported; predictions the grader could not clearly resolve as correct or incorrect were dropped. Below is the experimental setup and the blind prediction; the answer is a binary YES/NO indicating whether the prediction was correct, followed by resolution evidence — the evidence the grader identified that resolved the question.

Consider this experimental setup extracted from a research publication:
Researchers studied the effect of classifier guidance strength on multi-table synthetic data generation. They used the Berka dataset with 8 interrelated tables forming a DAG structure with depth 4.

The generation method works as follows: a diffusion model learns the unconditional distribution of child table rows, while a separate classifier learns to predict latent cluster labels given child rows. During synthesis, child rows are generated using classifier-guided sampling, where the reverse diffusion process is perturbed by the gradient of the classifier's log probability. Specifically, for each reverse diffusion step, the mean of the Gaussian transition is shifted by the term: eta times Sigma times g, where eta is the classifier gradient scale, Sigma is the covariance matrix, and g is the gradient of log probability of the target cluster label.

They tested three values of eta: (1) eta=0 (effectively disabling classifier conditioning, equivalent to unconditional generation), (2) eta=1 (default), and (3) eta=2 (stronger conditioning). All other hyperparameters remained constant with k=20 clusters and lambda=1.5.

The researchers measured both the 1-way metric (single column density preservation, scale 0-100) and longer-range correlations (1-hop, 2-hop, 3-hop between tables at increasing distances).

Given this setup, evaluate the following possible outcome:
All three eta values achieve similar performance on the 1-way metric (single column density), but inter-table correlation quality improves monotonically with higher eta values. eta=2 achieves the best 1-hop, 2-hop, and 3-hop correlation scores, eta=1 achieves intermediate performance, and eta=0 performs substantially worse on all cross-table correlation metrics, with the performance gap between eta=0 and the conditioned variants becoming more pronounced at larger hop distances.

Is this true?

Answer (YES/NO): NO